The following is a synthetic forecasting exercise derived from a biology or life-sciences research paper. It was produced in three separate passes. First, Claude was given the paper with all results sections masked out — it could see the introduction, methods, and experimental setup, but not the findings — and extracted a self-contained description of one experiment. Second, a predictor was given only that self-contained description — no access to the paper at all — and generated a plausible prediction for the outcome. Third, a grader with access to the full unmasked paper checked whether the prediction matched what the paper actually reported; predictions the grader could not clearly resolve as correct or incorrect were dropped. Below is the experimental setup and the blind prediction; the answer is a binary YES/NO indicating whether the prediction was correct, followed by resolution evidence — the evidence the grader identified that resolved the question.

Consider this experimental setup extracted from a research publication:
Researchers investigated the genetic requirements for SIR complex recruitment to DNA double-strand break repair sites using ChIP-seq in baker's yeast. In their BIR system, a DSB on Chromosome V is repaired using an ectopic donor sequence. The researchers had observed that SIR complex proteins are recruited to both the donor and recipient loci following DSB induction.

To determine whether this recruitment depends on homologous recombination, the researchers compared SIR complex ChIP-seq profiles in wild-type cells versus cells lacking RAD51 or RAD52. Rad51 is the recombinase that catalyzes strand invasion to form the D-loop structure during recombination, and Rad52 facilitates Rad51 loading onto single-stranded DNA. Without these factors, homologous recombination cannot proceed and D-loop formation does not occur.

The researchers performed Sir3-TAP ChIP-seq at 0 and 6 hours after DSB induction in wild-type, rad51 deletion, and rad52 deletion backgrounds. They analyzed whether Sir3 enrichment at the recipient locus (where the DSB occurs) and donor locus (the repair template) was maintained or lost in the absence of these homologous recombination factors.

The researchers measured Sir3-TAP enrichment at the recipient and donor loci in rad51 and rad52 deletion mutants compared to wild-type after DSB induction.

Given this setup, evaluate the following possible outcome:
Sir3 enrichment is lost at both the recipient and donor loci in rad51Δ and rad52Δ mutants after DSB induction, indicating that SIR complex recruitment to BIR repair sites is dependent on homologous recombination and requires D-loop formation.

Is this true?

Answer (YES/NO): NO